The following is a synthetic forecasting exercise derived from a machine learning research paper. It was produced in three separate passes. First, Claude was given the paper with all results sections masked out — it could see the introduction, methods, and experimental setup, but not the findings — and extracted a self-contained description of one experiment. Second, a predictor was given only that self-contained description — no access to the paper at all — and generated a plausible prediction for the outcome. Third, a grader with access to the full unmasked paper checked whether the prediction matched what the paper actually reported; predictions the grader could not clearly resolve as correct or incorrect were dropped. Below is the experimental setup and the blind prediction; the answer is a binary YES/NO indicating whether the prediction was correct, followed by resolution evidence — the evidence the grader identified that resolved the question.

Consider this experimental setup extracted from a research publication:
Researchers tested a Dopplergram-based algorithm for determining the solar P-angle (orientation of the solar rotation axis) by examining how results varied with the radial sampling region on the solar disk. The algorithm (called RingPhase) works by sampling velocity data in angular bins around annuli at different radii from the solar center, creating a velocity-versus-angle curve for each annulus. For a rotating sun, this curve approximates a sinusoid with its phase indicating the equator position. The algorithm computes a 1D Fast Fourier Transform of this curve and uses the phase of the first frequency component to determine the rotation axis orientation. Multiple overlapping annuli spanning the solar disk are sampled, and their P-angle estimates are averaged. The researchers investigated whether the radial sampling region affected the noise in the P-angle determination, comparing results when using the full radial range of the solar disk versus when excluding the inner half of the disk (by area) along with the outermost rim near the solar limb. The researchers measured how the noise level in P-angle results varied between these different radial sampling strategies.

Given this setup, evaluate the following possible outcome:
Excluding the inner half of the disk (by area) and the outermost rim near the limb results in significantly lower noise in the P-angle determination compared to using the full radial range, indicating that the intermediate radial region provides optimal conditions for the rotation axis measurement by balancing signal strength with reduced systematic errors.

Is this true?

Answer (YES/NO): YES